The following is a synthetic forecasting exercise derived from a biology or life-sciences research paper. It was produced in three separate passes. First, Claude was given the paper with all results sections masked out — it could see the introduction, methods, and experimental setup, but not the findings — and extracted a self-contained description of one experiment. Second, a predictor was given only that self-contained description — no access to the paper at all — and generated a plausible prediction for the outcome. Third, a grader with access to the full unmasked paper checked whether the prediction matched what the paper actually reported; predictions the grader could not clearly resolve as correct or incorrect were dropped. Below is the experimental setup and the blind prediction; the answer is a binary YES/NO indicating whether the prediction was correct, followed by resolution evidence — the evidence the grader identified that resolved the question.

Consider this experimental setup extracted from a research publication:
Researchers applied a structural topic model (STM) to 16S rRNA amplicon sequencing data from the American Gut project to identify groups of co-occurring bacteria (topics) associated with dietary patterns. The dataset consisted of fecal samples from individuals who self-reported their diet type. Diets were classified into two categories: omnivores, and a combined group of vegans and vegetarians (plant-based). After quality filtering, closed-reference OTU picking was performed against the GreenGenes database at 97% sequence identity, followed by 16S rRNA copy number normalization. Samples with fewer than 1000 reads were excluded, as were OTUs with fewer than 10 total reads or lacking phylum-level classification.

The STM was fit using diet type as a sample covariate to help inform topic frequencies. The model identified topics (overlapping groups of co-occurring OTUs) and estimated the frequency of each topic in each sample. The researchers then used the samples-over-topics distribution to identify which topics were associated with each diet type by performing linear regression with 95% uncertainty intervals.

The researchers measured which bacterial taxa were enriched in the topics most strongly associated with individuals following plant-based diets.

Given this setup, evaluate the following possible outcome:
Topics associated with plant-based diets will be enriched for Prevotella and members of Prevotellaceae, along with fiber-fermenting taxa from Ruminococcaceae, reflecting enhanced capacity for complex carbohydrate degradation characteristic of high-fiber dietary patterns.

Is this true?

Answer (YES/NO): NO